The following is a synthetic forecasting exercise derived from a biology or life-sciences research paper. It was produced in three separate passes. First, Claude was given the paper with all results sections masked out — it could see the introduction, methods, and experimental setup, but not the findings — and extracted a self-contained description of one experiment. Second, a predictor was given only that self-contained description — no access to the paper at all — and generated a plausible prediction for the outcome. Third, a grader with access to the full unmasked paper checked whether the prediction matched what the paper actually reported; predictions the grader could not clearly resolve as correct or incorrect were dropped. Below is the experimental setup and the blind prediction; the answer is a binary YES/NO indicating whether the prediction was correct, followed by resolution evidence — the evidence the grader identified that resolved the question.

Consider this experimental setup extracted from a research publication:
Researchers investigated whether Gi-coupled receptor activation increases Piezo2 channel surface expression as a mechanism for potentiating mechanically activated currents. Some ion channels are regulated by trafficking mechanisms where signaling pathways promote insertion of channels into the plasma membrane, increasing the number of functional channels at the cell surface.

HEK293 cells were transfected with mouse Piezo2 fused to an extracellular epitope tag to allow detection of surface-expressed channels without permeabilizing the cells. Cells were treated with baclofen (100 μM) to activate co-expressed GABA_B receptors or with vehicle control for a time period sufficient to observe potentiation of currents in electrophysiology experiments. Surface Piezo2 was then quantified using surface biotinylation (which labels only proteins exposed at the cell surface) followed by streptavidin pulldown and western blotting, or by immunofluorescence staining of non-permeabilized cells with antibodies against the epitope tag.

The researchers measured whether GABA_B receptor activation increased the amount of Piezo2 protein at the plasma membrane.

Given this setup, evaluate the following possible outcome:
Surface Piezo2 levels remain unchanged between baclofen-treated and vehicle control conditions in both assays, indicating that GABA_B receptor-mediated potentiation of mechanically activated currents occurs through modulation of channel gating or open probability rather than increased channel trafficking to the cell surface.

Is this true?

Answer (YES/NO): YES